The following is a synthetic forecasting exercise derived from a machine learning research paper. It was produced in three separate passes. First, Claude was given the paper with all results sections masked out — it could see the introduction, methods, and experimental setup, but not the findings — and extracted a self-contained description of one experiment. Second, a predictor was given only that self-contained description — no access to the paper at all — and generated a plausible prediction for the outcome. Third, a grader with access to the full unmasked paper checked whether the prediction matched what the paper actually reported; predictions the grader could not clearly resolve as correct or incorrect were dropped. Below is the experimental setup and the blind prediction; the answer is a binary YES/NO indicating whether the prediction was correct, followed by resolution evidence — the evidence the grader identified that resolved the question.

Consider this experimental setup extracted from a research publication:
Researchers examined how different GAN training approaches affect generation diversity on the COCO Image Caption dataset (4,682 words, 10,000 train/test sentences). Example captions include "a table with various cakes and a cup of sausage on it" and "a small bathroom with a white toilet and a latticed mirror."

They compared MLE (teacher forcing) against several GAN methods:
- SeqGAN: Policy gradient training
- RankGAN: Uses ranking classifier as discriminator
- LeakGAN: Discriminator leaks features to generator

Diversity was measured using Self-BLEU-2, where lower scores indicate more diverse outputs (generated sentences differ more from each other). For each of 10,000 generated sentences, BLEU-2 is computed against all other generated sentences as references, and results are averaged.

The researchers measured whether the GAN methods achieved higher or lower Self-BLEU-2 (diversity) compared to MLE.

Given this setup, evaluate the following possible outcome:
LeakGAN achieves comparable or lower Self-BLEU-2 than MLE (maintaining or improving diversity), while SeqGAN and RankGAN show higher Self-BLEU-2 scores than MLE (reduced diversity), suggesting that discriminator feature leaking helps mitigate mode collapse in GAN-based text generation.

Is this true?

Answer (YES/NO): NO